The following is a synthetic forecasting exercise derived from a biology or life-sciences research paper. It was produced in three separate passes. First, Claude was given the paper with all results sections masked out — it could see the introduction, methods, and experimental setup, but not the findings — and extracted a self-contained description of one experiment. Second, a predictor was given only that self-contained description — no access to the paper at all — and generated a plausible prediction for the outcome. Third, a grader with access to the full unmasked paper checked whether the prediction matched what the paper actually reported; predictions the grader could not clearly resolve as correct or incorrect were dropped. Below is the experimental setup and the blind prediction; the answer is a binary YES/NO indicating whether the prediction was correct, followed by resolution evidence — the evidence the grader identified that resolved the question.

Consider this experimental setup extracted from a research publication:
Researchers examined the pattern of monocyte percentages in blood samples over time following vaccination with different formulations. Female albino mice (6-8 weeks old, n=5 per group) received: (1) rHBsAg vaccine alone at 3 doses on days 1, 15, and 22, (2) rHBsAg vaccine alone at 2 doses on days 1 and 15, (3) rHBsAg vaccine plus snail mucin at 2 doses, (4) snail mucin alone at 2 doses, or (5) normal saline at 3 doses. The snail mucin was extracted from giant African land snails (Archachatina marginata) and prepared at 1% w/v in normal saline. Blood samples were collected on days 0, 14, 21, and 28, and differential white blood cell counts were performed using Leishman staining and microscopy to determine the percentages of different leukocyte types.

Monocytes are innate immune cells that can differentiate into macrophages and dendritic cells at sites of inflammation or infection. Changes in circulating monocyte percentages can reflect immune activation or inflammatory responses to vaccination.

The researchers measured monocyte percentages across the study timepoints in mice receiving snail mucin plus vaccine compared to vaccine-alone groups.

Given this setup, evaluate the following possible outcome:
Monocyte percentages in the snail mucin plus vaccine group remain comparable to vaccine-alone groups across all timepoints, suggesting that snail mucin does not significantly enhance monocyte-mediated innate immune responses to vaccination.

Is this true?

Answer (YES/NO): YES